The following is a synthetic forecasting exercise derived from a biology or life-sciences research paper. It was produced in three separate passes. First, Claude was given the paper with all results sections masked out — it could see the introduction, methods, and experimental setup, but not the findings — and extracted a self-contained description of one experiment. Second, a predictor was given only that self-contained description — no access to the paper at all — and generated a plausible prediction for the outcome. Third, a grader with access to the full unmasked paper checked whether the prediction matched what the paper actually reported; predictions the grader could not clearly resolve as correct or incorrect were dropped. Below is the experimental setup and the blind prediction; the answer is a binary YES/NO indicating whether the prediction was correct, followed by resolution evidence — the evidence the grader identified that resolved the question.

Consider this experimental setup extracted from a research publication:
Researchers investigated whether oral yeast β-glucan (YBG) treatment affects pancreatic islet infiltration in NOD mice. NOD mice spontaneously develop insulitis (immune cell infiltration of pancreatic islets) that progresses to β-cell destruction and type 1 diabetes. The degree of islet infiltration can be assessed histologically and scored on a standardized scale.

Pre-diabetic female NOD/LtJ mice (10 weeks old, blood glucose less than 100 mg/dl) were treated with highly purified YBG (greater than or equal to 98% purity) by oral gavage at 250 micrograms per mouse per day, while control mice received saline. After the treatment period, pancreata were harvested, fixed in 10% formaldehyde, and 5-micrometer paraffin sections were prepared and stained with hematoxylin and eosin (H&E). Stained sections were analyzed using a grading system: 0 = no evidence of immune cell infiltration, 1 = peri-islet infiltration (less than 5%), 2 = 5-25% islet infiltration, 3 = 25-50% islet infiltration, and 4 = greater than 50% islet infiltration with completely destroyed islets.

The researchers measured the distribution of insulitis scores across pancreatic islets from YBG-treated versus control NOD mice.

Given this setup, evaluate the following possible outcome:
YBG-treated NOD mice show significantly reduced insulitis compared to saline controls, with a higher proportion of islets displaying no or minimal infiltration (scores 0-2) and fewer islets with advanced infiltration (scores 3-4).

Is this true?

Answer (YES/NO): YES